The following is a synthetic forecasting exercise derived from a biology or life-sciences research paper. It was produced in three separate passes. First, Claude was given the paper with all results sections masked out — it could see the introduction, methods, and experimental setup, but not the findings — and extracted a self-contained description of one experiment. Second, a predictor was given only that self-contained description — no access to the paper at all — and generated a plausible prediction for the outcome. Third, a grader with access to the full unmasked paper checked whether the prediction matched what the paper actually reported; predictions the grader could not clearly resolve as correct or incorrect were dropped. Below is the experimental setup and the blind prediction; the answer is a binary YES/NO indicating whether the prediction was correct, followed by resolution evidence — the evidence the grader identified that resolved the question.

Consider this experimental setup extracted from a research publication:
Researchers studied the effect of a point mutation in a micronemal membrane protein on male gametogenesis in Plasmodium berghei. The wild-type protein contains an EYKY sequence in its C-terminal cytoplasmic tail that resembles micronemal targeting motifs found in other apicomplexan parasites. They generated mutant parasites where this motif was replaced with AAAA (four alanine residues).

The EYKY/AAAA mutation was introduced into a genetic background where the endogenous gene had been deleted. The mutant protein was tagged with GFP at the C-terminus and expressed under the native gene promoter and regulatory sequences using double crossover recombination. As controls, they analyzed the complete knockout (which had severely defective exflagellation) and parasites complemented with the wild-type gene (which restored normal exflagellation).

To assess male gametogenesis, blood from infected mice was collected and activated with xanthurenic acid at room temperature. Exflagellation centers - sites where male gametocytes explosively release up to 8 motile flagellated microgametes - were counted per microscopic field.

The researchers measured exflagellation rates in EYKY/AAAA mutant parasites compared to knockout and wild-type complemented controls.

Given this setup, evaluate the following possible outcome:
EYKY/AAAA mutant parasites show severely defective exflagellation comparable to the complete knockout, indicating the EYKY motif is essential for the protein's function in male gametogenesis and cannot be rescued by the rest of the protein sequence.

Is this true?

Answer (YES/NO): NO